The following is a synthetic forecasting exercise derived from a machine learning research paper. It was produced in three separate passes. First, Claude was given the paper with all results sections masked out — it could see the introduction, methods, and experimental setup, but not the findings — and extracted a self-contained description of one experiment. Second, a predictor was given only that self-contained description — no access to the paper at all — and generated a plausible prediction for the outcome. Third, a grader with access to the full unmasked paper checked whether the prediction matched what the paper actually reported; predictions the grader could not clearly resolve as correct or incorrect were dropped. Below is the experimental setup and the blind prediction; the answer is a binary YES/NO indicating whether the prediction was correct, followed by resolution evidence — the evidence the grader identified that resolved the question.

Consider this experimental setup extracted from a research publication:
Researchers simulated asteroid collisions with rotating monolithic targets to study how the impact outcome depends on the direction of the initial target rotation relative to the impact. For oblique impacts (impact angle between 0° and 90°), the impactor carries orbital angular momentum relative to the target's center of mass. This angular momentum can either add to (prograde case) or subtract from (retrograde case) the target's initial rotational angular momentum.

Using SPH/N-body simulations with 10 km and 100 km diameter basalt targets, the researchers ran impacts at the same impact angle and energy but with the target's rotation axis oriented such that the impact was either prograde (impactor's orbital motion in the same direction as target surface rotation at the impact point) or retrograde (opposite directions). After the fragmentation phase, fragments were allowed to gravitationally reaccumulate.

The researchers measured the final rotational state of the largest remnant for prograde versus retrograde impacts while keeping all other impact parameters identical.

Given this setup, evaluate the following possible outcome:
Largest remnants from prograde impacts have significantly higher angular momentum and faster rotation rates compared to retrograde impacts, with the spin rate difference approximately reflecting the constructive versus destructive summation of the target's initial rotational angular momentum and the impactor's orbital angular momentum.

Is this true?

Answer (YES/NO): NO